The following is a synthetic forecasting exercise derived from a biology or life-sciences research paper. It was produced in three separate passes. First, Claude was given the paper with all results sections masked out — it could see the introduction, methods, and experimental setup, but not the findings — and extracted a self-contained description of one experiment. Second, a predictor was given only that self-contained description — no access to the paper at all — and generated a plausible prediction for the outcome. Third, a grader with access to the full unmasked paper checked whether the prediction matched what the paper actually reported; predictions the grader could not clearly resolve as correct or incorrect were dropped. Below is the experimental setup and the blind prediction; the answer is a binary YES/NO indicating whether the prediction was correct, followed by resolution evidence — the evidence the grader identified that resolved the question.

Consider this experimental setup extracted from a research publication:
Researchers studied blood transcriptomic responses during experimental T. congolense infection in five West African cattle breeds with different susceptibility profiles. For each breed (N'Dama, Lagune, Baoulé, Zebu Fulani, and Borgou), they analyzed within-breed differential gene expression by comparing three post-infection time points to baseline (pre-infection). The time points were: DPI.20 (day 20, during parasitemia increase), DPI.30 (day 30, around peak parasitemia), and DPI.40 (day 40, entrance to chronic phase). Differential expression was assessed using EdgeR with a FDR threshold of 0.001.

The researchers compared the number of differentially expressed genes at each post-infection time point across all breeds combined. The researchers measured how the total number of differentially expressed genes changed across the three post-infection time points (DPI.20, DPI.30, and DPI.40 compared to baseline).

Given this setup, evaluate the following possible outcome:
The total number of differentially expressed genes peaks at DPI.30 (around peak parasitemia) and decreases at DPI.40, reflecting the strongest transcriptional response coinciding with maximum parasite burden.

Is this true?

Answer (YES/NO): NO